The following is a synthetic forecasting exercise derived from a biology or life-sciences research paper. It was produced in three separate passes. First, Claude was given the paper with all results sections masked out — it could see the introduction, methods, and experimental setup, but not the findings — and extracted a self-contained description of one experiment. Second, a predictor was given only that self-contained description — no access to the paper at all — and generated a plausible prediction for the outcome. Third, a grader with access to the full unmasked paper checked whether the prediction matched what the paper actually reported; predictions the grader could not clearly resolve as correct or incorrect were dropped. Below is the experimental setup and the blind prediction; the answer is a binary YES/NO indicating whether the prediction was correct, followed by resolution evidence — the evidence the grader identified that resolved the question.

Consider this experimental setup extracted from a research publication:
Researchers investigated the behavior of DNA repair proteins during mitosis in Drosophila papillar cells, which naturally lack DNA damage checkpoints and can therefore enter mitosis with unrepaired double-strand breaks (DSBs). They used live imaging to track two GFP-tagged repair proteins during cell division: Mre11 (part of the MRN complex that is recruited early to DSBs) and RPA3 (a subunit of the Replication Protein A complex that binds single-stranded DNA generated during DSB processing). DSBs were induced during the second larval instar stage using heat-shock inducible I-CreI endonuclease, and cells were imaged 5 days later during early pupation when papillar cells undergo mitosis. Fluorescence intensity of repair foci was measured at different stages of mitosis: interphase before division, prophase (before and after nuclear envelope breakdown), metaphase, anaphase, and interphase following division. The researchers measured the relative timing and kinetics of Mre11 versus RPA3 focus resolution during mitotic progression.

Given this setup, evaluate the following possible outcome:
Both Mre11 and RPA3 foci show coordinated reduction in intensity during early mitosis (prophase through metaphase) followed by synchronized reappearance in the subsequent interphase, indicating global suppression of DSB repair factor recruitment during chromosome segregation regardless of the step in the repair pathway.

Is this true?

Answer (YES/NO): NO